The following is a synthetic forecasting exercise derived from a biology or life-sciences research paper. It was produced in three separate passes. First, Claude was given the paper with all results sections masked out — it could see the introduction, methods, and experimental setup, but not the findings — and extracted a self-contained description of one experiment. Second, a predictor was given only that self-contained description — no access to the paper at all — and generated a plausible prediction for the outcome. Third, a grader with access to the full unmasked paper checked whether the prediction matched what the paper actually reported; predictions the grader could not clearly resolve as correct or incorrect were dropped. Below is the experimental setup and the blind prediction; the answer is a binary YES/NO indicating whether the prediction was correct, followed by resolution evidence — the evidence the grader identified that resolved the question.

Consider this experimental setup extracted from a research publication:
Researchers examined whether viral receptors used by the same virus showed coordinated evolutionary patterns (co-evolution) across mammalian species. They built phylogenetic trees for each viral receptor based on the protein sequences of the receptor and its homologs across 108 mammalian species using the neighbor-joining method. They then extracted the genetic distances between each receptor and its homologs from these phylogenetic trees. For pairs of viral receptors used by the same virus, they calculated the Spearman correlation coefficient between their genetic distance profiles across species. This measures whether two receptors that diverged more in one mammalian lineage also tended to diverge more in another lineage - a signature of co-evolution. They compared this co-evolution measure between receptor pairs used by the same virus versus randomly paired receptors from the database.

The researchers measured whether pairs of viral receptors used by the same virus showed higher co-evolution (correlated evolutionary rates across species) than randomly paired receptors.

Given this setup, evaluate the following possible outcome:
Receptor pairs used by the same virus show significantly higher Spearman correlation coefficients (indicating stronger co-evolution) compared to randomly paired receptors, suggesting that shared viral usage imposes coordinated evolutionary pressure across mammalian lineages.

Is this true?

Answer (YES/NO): YES